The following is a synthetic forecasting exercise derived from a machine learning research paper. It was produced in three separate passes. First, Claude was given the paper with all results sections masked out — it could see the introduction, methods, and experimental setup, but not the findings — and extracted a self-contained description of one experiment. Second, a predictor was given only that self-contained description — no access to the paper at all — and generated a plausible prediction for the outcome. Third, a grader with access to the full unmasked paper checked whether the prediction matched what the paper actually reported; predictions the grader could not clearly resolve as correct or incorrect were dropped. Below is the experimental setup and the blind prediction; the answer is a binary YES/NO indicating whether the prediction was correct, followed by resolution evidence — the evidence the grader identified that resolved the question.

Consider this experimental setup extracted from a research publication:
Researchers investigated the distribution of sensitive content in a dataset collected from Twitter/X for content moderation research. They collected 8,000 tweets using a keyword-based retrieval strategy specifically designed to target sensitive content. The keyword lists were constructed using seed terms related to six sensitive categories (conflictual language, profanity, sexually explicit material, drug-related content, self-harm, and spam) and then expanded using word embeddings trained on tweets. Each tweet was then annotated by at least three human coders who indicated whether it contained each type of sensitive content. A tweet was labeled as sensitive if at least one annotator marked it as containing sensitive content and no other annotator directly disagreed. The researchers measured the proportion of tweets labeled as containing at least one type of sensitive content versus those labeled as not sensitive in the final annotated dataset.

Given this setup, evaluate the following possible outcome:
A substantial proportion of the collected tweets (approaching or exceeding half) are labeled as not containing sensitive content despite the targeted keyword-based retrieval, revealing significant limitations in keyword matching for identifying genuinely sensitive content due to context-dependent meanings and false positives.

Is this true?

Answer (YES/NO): YES